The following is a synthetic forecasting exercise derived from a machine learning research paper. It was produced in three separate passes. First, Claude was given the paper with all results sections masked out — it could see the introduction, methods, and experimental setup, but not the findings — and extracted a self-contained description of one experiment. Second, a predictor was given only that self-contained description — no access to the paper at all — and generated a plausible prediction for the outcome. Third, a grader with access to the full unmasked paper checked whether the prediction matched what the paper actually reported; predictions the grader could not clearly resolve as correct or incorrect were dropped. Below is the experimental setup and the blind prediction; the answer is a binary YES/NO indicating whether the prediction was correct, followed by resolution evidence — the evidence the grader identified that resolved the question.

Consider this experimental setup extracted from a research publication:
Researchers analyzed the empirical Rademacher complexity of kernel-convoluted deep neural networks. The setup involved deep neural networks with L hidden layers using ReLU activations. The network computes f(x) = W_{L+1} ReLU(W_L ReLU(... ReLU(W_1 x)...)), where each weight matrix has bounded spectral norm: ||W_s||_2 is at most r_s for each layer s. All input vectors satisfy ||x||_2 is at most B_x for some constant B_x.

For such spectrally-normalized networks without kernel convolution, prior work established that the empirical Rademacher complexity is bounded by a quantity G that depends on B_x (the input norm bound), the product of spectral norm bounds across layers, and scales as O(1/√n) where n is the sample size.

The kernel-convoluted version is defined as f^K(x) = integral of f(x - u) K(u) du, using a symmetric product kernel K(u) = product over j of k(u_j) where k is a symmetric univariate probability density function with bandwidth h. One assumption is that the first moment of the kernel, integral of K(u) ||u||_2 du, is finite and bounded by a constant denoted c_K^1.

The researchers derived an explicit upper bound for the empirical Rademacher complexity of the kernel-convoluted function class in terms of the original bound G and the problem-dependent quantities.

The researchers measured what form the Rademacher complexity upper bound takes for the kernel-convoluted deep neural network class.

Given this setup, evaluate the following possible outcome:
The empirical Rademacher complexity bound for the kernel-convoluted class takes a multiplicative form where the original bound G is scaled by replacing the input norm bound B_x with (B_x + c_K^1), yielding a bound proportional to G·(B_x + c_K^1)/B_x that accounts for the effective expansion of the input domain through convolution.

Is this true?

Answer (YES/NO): NO